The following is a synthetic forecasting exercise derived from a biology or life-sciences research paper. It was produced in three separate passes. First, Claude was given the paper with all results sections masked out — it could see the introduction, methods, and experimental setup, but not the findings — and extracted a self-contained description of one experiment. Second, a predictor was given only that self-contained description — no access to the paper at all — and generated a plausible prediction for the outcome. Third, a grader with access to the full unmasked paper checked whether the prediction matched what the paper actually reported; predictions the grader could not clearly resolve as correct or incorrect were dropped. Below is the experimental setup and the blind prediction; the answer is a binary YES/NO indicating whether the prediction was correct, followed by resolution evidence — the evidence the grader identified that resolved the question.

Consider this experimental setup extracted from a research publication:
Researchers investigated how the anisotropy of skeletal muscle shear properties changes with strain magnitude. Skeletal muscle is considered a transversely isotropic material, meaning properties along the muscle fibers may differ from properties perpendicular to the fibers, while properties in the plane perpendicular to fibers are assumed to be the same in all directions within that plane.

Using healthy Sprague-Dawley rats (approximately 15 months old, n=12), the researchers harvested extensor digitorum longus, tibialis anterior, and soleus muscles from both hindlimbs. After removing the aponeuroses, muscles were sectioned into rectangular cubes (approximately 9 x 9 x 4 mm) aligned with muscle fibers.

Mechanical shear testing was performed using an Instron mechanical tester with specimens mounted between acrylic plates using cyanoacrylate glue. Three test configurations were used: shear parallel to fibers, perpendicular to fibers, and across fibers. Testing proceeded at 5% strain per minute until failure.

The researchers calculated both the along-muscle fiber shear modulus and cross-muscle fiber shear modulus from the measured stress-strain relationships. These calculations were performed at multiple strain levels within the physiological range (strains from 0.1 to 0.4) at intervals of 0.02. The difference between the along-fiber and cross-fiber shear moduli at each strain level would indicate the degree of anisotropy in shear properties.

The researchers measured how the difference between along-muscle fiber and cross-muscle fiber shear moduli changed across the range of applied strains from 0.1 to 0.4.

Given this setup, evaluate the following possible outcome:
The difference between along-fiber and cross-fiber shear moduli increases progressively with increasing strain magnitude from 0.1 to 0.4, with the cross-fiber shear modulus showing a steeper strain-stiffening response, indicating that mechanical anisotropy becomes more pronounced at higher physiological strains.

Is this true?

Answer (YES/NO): NO